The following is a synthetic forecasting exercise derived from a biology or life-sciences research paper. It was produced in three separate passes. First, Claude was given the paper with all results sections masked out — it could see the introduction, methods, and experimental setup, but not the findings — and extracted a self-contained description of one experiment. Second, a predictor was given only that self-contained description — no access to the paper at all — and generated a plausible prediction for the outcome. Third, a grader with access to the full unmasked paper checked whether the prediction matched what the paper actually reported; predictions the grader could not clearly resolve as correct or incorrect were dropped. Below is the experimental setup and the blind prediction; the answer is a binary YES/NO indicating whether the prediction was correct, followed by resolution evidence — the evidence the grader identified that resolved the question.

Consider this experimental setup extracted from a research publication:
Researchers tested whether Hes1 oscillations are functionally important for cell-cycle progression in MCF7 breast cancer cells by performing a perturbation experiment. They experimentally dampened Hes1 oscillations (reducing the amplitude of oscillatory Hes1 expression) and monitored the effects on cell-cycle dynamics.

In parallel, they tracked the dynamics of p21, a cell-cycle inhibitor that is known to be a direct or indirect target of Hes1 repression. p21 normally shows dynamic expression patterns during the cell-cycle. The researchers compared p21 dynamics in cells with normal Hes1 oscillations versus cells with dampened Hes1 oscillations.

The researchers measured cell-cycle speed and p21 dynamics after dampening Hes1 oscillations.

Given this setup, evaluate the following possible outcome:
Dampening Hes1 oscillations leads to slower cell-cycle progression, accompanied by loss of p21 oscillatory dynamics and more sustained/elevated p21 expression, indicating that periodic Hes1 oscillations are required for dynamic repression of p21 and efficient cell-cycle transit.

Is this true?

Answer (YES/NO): YES